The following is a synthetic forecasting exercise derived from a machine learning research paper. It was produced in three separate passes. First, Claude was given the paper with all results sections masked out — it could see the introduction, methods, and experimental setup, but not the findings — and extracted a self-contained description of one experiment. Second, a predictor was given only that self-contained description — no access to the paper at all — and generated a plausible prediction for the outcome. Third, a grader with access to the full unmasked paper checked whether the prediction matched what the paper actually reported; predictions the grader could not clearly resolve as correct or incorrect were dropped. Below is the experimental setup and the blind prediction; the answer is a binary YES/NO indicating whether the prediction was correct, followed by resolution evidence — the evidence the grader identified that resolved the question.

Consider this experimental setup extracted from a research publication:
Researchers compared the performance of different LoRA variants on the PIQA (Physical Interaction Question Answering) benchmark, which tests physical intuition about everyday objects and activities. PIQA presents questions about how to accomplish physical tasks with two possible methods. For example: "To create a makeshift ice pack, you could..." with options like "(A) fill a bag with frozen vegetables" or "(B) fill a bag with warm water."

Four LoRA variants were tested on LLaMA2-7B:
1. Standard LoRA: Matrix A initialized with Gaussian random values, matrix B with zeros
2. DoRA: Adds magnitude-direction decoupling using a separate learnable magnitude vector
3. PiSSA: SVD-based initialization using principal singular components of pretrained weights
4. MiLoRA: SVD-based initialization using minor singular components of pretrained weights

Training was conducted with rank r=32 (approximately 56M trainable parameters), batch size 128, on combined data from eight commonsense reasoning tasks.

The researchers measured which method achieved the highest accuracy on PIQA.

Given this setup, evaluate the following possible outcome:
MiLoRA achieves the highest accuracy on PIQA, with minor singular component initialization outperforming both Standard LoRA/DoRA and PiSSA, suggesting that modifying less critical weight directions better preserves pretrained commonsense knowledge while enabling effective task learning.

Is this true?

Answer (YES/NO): NO